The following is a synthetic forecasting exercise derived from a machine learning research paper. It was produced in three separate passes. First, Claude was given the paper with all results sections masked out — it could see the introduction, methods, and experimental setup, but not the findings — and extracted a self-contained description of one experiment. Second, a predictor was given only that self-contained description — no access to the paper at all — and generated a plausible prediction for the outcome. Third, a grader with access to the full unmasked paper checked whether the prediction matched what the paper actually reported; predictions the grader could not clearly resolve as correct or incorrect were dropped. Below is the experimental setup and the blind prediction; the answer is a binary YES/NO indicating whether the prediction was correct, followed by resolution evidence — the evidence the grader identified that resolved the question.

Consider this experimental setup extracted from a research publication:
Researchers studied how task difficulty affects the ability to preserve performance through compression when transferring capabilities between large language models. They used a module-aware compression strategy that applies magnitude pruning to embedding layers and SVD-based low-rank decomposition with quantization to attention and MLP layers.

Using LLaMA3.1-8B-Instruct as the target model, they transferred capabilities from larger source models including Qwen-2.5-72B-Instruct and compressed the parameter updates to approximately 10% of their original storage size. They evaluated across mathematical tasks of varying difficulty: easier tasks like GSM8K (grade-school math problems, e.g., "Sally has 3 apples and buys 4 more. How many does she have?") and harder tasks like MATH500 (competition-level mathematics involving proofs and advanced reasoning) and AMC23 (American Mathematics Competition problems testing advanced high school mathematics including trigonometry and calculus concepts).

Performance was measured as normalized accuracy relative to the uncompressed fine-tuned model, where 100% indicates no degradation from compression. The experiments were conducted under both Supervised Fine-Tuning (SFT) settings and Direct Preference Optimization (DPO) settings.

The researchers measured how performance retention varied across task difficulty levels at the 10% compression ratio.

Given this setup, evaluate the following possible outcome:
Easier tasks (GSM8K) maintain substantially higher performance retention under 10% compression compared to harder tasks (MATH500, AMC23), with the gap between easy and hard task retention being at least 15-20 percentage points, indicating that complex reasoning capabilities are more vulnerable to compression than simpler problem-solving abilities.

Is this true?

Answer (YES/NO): NO